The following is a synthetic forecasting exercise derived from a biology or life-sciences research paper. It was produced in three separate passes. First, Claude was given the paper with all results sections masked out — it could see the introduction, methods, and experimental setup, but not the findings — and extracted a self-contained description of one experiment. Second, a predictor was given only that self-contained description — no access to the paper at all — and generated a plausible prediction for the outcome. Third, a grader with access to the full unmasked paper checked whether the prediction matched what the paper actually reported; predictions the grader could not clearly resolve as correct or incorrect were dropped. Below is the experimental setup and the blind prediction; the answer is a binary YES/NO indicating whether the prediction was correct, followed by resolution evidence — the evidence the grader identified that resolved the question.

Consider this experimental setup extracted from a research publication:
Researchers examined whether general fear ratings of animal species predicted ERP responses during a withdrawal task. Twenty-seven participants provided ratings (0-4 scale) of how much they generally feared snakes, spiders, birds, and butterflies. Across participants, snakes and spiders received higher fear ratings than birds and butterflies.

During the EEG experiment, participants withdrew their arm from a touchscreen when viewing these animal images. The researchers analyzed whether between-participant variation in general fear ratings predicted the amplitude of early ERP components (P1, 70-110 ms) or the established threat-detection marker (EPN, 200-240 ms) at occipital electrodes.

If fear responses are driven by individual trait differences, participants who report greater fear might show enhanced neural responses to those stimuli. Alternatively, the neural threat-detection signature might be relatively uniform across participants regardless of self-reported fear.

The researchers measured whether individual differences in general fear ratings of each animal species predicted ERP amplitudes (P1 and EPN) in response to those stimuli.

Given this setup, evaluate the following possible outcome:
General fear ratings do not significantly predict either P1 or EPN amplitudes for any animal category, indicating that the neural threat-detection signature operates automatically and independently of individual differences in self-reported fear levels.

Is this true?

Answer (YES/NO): YES